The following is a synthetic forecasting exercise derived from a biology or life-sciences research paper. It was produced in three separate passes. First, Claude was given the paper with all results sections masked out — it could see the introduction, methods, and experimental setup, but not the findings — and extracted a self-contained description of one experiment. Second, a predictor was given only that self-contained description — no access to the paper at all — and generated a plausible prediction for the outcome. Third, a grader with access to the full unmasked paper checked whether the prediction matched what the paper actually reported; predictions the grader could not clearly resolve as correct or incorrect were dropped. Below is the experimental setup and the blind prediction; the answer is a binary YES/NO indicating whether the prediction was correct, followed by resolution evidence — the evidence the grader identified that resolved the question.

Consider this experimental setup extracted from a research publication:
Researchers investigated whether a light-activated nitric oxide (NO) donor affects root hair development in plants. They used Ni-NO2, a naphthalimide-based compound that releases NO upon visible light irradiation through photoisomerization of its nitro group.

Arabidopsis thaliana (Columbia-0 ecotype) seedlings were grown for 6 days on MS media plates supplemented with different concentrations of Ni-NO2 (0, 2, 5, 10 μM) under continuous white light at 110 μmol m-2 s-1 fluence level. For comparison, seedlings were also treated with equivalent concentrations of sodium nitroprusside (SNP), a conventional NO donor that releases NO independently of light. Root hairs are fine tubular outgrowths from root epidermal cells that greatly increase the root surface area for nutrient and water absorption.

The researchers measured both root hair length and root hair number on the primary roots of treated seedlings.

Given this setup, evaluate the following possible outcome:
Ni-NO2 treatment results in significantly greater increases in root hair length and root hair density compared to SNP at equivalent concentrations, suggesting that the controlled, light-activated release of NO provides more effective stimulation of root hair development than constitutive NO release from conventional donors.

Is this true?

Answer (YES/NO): NO